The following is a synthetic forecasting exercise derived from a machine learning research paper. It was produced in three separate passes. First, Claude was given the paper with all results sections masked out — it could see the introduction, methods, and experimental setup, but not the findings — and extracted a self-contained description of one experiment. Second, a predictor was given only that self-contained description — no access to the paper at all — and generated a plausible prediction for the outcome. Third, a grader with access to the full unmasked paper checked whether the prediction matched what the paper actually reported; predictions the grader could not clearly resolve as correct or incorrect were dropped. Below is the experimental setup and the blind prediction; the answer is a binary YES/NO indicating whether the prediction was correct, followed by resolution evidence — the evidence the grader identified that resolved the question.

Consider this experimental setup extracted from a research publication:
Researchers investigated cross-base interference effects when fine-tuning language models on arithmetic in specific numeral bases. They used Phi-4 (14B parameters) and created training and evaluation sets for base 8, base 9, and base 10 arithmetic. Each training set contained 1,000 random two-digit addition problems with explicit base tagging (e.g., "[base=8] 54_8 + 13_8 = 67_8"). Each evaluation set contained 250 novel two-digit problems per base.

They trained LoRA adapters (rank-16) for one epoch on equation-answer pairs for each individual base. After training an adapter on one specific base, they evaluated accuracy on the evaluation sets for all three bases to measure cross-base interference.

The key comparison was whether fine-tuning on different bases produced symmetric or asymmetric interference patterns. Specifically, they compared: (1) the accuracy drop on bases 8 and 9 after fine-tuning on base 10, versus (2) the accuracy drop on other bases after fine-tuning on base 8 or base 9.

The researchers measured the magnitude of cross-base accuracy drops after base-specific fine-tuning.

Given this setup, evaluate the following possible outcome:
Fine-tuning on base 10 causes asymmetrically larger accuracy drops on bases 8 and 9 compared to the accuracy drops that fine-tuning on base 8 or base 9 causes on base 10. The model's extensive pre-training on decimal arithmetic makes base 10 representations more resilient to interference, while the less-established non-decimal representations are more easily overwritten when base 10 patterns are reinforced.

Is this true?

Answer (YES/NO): NO